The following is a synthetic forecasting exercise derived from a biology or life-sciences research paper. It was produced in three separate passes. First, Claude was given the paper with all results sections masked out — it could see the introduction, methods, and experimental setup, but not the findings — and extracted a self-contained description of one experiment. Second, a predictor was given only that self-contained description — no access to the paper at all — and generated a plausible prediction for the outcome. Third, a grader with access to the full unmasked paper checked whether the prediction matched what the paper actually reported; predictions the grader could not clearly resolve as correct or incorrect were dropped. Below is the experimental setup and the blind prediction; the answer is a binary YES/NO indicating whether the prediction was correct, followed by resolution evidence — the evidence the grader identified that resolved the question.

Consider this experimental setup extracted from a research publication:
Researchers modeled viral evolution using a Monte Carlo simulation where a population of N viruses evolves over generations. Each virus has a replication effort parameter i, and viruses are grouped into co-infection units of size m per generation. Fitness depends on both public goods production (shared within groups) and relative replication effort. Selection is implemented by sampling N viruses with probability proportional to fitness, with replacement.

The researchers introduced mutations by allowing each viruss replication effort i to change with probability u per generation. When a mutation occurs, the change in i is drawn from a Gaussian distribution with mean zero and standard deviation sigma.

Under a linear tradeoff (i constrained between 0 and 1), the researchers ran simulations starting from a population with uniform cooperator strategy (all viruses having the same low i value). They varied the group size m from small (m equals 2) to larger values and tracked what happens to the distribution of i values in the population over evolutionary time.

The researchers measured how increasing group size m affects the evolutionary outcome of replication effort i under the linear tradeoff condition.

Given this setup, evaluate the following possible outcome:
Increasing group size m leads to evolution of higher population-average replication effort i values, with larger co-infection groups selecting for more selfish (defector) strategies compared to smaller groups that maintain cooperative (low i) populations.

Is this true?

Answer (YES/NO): YES